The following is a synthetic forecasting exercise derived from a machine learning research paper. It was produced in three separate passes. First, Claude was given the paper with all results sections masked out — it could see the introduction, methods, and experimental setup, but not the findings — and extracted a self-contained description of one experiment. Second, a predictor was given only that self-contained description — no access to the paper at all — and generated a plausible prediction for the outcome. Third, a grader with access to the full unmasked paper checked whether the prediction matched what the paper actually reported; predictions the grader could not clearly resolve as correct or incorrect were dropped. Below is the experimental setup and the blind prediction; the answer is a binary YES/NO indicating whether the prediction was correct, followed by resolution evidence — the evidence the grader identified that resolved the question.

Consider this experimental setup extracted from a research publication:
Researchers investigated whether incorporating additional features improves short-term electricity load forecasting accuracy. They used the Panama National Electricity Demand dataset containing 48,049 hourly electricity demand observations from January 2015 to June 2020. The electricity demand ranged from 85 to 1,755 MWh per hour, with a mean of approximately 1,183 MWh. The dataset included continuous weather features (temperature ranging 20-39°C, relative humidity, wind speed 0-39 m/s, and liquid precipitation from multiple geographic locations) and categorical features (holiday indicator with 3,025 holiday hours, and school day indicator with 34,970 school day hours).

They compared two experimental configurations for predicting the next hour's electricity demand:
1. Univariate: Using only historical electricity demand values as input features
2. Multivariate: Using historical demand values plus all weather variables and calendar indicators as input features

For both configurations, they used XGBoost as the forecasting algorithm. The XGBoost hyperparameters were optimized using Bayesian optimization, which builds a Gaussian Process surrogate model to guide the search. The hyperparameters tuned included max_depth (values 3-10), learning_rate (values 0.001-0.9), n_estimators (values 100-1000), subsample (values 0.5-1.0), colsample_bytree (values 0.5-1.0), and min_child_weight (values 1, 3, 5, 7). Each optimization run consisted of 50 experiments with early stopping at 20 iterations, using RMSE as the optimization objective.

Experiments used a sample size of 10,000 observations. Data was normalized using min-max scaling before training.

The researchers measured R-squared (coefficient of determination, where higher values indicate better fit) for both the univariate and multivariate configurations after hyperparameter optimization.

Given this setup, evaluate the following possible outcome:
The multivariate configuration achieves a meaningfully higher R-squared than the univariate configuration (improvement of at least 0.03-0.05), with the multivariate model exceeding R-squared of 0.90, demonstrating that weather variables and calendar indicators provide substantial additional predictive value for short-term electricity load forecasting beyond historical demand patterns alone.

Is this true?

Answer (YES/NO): NO